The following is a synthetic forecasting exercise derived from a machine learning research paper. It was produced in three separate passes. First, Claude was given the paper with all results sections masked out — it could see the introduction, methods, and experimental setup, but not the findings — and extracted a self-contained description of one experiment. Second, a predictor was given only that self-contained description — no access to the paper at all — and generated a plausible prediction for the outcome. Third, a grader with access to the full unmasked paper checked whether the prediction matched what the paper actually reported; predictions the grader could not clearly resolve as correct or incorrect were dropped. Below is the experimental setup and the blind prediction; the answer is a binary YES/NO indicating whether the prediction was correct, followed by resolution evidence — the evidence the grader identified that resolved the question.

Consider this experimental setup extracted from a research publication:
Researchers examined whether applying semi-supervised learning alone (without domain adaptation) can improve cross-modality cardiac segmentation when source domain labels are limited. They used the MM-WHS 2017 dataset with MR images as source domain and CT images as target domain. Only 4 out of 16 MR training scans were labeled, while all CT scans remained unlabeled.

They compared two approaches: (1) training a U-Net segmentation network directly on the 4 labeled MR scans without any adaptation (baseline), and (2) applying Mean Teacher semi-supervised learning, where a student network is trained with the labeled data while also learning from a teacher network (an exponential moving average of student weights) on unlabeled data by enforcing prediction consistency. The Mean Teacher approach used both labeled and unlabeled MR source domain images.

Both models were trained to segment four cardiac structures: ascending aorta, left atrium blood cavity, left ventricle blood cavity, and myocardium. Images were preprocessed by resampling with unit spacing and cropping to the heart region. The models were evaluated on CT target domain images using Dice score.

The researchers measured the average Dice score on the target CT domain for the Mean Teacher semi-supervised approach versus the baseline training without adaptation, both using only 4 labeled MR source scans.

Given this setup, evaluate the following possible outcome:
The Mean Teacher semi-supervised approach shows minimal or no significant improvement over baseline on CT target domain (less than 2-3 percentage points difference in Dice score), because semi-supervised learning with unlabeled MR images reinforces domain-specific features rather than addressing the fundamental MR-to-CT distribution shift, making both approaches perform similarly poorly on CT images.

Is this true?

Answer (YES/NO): YES